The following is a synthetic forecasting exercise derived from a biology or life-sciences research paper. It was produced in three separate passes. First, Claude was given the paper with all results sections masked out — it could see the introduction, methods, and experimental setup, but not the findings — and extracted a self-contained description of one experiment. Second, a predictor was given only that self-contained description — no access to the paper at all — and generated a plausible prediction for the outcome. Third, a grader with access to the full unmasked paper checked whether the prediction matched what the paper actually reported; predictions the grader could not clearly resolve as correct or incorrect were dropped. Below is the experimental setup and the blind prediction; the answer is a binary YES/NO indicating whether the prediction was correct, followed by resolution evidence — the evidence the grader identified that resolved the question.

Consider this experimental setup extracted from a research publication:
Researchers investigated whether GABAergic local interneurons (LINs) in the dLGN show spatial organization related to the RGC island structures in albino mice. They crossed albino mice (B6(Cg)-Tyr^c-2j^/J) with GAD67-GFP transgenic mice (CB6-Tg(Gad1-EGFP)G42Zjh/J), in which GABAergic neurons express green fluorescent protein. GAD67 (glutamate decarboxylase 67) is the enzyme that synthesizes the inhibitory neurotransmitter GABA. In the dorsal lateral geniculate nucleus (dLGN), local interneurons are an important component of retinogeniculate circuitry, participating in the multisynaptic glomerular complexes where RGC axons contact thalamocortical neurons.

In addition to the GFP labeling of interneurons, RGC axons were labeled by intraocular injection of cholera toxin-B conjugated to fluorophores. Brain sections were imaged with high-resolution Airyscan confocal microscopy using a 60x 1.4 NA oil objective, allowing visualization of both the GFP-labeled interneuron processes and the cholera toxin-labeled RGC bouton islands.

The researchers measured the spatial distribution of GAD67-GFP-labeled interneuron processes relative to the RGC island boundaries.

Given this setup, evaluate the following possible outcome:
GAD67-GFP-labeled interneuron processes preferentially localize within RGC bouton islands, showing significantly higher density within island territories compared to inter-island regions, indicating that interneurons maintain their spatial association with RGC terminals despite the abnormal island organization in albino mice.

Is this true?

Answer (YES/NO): NO